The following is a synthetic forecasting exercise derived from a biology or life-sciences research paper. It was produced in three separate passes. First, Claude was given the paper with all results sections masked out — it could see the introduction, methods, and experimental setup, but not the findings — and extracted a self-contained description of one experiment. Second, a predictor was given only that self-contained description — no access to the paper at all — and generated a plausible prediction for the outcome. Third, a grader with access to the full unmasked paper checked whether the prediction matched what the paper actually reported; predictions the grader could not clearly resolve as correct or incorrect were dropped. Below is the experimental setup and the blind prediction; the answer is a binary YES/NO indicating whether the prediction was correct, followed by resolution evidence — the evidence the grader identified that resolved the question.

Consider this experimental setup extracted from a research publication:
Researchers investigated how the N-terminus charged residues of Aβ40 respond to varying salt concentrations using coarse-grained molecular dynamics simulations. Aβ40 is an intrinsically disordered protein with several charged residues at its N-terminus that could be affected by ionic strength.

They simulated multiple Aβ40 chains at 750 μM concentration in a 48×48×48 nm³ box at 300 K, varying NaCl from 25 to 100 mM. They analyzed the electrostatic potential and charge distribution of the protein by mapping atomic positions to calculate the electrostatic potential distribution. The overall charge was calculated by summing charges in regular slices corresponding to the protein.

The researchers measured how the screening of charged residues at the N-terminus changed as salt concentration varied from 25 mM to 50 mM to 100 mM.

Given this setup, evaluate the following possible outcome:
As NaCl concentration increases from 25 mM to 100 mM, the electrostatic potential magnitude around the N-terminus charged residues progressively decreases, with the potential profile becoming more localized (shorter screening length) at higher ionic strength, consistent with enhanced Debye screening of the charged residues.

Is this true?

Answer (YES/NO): NO